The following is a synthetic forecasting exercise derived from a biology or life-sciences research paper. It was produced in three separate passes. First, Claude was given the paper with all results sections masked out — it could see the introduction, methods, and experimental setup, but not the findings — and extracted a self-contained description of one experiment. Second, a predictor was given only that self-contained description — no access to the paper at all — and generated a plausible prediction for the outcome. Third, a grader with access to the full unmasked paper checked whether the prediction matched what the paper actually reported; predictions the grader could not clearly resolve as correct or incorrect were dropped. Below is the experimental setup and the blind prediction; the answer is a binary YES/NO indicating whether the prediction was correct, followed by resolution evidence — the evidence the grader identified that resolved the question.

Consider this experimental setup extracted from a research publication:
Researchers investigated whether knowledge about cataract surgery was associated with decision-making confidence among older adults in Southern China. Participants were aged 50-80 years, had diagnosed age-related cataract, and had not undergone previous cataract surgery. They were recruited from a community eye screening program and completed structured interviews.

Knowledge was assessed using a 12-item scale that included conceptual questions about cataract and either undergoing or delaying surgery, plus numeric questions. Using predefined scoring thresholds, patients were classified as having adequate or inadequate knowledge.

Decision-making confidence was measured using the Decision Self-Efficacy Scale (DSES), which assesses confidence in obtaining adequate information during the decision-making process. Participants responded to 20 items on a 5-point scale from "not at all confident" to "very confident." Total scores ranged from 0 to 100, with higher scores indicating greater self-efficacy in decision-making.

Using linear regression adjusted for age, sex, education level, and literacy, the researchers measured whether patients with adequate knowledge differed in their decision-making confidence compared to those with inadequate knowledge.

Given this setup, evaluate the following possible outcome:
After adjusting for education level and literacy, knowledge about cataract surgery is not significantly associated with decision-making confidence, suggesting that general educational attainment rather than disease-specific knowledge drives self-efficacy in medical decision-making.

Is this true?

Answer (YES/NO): NO